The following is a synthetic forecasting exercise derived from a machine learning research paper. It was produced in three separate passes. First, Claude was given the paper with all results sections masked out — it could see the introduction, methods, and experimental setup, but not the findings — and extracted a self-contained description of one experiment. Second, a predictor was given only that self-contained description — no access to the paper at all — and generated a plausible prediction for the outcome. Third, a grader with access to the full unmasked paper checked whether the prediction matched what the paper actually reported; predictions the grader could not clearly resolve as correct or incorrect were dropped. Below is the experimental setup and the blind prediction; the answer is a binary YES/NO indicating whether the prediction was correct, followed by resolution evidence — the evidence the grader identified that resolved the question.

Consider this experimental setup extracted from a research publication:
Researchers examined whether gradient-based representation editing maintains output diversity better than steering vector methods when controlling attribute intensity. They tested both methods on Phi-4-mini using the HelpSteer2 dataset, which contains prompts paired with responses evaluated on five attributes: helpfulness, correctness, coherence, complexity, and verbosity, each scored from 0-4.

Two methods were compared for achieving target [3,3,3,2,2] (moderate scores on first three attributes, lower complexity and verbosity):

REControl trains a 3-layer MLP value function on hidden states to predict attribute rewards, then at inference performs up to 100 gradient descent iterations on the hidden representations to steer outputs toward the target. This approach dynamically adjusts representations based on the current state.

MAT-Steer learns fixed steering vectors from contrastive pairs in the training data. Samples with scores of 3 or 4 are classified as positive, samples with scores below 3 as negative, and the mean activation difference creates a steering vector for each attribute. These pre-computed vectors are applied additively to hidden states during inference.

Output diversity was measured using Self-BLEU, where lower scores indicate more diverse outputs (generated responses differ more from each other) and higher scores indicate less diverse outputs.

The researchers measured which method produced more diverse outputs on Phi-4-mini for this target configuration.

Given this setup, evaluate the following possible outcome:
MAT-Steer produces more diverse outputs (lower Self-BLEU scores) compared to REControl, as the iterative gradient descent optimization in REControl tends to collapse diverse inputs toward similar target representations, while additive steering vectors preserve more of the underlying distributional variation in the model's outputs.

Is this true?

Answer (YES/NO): YES